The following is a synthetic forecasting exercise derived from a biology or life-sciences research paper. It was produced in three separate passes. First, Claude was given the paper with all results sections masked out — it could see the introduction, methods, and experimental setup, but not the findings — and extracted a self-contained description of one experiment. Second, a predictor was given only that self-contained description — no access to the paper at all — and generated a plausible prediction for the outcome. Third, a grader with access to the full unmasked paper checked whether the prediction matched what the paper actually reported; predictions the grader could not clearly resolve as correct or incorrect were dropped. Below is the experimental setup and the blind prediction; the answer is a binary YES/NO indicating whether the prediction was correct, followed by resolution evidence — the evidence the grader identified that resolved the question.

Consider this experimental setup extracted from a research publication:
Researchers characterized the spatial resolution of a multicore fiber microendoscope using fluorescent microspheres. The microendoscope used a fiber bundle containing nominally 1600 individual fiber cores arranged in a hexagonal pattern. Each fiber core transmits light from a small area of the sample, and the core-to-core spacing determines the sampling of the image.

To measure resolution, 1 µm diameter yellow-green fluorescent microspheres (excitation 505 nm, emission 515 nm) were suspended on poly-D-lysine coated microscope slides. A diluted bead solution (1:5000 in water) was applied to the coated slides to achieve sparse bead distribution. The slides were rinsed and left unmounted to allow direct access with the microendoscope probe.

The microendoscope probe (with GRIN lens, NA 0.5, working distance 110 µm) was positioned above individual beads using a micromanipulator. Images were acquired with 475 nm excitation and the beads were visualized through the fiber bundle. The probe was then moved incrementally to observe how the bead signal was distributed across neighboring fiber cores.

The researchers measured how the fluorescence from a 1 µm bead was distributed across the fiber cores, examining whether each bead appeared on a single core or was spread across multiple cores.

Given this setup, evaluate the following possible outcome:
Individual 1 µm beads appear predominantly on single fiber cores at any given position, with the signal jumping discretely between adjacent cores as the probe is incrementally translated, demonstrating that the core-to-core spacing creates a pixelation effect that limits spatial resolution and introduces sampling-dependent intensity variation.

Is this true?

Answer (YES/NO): YES